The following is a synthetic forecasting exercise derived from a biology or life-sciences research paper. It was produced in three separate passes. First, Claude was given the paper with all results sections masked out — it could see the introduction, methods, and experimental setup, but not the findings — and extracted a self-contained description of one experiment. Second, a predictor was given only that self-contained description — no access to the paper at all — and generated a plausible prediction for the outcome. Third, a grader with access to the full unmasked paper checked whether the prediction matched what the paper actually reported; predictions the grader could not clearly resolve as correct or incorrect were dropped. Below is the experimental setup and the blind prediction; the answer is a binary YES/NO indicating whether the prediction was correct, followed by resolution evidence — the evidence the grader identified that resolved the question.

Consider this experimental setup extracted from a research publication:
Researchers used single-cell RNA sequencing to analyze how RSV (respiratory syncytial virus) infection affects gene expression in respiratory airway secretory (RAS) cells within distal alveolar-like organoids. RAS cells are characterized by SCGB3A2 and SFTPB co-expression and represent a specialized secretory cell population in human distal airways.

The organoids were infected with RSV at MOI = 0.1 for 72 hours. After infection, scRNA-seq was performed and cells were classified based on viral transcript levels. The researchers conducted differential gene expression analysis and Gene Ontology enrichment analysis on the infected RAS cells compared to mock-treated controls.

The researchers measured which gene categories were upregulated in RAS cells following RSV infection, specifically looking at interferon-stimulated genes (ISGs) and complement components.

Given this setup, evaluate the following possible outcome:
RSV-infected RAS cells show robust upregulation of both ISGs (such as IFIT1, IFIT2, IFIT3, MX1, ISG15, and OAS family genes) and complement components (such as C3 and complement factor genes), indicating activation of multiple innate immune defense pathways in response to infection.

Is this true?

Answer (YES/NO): YES